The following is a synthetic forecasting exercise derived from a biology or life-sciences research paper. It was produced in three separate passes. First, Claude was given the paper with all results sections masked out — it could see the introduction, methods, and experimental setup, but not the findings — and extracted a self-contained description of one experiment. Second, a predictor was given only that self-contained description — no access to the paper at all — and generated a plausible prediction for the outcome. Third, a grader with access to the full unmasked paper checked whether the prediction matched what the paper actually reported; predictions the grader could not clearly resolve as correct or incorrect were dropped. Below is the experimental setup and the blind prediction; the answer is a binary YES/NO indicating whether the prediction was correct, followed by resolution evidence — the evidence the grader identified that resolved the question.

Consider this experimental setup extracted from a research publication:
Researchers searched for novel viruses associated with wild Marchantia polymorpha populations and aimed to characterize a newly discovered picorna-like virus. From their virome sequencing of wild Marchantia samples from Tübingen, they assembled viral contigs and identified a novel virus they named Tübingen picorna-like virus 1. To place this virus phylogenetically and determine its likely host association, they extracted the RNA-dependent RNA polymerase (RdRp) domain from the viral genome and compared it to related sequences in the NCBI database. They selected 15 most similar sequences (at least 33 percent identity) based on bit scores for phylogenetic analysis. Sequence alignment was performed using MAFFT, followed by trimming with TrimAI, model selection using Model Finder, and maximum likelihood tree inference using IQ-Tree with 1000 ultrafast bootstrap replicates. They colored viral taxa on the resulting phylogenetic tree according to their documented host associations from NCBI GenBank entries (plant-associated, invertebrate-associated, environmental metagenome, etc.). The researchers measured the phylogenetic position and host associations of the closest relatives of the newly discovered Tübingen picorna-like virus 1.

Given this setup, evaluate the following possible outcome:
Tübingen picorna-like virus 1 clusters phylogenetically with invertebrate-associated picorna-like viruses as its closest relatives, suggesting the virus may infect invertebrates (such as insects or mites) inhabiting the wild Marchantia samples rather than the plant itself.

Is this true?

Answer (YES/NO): NO